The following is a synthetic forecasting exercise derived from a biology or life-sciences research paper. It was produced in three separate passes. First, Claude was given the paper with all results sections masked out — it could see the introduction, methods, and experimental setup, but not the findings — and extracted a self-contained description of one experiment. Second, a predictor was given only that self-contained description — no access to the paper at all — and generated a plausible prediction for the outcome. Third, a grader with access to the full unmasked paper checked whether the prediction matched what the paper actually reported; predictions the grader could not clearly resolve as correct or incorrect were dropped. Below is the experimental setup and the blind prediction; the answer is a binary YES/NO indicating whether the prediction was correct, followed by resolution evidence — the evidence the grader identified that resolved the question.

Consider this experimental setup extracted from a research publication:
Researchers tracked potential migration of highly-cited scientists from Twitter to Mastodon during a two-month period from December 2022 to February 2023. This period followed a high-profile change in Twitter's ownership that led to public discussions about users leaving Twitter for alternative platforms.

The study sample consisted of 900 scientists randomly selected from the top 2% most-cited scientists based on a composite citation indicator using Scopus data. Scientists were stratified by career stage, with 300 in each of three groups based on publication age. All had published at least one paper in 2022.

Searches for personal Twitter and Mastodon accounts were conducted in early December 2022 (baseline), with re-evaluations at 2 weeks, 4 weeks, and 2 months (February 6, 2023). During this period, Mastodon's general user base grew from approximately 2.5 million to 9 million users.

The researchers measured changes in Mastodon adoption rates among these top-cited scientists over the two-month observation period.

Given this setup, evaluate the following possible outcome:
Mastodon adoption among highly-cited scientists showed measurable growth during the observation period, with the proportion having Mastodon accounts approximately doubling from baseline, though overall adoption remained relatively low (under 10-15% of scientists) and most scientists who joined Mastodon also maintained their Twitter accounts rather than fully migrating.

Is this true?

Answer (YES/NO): NO